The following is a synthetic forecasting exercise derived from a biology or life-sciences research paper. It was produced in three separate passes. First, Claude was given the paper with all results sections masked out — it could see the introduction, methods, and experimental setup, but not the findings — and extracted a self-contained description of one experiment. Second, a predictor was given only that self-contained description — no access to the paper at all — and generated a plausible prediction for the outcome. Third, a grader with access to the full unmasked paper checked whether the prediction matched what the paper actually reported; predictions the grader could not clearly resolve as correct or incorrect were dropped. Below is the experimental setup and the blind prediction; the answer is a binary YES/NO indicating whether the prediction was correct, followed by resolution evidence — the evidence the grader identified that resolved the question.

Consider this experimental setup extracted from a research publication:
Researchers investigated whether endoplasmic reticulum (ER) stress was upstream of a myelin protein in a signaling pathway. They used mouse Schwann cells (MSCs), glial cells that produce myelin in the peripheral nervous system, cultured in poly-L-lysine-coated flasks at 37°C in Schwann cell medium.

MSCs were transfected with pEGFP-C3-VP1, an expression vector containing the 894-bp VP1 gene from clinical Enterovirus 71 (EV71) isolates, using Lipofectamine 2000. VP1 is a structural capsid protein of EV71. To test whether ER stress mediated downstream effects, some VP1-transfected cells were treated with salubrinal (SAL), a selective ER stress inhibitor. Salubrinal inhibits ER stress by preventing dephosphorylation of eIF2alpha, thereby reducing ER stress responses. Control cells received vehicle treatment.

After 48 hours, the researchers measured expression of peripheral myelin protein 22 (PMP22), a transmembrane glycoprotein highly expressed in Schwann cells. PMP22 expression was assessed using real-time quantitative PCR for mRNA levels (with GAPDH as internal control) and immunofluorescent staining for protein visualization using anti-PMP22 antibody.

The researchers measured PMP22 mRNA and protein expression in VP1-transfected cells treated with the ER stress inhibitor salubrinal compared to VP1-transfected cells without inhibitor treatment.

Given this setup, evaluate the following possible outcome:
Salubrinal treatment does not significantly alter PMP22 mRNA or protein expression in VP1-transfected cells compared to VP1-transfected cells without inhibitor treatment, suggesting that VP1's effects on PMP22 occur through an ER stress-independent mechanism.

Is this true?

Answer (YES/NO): NO